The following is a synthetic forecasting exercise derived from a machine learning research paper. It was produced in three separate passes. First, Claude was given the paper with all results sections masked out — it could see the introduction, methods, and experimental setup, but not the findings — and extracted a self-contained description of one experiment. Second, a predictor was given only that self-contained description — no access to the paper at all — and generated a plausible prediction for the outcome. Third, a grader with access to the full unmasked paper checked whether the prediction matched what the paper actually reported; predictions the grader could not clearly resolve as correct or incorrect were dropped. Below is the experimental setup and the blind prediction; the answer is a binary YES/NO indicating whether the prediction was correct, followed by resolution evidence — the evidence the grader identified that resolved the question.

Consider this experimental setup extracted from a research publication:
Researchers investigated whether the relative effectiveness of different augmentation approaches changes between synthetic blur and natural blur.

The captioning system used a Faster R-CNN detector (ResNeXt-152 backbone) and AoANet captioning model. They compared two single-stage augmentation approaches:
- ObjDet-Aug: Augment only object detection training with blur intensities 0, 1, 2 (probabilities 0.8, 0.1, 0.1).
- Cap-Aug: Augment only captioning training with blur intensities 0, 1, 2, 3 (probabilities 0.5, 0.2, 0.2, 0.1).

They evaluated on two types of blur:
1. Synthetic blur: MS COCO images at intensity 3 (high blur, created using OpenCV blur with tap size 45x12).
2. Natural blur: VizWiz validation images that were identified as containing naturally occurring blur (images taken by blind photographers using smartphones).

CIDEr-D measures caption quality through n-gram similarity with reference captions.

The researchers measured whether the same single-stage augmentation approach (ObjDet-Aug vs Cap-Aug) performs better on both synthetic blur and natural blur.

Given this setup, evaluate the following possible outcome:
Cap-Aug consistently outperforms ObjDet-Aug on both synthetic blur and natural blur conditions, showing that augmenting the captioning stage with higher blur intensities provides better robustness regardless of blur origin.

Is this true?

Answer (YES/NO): NO